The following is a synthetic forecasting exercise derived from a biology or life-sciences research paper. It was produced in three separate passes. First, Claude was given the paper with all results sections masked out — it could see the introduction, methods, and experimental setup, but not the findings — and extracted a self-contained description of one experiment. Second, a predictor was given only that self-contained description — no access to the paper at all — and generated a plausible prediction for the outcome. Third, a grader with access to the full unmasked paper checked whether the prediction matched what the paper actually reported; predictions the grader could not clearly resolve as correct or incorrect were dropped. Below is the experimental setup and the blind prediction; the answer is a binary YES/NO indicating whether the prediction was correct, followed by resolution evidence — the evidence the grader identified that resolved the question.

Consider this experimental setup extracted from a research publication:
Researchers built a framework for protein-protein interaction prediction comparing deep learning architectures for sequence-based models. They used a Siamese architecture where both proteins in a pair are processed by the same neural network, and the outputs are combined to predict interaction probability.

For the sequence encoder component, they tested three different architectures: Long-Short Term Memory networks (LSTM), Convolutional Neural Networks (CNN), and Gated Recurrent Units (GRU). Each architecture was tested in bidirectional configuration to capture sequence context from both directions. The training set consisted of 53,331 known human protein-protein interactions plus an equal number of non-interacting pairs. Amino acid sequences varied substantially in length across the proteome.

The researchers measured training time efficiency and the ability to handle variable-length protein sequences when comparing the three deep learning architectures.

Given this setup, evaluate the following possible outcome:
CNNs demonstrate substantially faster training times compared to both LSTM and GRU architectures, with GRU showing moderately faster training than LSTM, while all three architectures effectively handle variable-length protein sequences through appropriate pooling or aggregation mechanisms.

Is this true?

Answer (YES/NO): NO